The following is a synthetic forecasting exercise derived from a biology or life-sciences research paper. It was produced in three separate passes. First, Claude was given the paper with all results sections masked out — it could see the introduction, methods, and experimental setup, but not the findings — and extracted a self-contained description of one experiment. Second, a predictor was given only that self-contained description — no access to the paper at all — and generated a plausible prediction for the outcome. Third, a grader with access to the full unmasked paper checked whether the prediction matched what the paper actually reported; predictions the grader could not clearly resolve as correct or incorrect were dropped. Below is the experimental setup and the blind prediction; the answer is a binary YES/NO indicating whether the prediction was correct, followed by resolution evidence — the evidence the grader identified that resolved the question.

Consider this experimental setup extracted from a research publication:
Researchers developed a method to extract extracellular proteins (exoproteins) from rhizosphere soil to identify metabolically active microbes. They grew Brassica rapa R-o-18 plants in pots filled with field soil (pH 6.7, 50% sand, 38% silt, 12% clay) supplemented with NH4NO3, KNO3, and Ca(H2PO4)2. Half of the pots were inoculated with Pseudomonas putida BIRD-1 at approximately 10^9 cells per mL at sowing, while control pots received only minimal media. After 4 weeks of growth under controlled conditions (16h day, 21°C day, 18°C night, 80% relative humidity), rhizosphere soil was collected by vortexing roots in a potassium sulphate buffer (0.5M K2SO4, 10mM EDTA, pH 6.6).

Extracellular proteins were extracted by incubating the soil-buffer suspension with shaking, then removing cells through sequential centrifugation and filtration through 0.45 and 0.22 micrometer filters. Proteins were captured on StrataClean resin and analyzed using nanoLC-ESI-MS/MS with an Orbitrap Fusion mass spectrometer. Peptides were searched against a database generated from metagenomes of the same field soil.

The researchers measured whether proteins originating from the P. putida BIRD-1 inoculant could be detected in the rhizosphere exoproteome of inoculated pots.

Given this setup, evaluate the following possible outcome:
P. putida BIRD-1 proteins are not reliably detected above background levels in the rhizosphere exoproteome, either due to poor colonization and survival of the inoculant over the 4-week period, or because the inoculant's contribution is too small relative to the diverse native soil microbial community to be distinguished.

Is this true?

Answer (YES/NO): NO